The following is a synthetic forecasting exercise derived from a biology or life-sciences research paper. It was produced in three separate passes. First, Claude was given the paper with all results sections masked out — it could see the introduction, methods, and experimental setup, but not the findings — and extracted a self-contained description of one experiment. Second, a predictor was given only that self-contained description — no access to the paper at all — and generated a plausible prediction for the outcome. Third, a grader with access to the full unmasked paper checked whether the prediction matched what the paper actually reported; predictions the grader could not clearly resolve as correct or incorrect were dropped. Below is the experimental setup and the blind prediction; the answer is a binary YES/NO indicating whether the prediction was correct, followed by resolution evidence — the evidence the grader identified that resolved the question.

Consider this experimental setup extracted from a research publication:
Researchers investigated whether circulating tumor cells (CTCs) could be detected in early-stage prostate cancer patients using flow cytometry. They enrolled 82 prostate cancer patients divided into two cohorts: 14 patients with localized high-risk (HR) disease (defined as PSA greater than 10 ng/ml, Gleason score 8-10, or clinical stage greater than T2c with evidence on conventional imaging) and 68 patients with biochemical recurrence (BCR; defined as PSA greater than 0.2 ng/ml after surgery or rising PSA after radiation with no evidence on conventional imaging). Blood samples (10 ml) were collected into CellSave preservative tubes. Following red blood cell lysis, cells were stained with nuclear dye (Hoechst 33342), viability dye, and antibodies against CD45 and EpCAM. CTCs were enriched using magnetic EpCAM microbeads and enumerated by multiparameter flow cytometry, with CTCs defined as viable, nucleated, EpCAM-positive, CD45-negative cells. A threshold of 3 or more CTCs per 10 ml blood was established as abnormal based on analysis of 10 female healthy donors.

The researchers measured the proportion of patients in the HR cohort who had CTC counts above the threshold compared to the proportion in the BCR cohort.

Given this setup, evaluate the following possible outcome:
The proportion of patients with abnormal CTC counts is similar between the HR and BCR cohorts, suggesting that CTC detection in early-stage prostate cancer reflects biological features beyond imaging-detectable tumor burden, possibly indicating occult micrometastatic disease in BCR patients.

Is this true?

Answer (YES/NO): NO